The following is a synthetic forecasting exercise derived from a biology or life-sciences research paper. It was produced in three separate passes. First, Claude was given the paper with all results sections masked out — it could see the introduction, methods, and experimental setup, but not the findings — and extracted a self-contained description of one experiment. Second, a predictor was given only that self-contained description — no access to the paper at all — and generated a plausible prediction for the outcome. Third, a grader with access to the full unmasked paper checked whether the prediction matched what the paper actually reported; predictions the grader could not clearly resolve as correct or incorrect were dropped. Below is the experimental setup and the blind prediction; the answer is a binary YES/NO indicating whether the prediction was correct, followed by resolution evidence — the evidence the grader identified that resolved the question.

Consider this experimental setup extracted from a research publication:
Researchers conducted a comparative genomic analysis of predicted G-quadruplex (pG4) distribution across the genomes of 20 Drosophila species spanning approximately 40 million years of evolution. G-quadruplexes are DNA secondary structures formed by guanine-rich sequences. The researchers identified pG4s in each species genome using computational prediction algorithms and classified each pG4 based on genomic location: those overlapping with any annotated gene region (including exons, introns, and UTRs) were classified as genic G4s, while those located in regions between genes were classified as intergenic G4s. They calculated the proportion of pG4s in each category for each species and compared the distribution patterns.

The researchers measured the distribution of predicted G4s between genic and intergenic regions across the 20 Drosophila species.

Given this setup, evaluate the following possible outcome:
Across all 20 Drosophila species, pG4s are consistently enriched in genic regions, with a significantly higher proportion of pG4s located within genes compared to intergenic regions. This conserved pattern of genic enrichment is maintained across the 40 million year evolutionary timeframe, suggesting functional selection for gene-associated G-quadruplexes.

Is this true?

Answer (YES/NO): NO